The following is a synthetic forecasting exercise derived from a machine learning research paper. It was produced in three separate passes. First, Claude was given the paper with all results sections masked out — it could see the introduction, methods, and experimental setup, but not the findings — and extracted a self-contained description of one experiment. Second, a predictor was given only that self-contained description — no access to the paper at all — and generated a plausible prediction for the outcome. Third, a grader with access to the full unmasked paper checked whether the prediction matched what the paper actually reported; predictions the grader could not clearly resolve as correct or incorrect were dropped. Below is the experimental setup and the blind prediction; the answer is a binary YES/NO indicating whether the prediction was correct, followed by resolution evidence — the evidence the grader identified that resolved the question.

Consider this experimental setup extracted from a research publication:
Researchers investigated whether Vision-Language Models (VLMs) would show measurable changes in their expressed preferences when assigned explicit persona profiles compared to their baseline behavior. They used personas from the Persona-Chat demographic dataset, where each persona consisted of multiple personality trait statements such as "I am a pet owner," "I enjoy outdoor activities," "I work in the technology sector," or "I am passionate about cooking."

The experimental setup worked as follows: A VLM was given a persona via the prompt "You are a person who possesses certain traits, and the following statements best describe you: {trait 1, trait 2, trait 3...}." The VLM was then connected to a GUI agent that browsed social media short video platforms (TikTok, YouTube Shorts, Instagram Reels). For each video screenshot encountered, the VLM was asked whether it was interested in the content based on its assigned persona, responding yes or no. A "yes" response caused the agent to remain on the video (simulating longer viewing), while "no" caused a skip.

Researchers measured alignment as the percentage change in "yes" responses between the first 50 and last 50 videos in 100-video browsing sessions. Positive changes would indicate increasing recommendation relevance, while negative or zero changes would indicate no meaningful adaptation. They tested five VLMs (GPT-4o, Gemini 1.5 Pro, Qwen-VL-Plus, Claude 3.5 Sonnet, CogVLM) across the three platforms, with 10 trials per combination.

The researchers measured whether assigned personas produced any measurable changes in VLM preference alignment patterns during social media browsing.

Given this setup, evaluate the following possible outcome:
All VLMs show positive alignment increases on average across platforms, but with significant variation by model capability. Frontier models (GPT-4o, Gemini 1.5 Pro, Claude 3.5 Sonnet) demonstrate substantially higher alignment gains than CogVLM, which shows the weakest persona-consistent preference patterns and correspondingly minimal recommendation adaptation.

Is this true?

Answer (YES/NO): NO